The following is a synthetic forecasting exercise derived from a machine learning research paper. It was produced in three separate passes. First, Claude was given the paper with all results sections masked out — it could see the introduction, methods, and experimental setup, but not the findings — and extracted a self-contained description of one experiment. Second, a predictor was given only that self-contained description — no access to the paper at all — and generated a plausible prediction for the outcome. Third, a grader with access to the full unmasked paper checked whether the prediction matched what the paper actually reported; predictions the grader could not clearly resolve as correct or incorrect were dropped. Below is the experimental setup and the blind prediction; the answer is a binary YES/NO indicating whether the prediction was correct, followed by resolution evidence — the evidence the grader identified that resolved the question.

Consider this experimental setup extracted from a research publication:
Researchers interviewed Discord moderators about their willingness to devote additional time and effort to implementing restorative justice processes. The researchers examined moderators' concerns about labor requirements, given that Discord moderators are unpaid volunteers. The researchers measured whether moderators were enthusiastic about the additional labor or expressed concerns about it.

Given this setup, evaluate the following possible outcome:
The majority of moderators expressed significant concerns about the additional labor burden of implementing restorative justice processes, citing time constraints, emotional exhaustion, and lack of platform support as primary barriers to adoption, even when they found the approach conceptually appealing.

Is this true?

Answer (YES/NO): NO